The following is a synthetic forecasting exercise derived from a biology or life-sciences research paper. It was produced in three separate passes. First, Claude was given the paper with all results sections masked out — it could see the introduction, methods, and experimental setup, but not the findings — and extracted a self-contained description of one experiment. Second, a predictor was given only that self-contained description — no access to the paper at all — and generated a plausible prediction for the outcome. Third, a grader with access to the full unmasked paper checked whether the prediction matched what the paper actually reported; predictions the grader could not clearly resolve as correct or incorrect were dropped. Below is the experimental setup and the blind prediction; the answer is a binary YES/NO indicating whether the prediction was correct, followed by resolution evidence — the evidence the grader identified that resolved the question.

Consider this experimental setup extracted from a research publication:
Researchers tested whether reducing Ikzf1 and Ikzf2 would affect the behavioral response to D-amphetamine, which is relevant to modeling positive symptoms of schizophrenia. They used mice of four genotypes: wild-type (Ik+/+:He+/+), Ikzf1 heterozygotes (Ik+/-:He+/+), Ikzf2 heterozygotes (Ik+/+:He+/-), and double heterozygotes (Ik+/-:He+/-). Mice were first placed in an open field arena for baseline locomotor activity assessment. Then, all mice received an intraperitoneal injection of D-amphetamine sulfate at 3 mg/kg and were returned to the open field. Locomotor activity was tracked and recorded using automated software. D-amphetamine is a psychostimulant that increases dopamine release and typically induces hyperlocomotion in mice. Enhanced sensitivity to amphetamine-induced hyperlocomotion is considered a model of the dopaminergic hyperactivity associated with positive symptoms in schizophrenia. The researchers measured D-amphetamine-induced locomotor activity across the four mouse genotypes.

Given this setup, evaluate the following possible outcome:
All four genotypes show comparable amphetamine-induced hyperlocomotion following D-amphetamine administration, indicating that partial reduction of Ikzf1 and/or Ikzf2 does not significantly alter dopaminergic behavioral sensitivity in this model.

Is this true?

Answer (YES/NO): NO